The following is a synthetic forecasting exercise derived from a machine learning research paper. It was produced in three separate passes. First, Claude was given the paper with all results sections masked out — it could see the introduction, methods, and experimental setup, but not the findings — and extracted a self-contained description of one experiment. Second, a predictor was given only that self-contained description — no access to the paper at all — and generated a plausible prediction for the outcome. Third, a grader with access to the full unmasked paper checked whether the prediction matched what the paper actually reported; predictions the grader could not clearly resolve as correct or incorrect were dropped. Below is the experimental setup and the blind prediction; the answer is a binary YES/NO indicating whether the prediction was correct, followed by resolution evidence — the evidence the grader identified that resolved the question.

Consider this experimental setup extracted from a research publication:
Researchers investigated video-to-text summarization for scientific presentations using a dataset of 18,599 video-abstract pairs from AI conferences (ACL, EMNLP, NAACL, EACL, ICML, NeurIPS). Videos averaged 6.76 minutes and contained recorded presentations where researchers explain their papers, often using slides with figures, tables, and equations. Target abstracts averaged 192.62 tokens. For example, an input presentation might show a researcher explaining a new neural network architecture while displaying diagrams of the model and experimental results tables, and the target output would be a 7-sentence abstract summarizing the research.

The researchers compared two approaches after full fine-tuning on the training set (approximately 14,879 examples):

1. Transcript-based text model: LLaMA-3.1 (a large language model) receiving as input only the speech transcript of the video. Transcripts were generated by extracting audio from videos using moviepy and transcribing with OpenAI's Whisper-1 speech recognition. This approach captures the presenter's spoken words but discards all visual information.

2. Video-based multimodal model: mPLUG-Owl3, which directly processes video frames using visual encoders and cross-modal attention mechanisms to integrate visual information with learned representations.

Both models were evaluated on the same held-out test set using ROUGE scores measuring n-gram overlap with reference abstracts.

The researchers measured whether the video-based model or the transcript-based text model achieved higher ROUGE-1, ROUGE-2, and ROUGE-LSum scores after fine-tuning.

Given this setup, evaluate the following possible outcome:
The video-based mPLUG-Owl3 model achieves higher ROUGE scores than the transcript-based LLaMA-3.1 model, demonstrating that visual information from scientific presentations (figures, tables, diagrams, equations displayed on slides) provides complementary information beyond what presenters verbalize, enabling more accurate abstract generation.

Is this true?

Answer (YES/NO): YES